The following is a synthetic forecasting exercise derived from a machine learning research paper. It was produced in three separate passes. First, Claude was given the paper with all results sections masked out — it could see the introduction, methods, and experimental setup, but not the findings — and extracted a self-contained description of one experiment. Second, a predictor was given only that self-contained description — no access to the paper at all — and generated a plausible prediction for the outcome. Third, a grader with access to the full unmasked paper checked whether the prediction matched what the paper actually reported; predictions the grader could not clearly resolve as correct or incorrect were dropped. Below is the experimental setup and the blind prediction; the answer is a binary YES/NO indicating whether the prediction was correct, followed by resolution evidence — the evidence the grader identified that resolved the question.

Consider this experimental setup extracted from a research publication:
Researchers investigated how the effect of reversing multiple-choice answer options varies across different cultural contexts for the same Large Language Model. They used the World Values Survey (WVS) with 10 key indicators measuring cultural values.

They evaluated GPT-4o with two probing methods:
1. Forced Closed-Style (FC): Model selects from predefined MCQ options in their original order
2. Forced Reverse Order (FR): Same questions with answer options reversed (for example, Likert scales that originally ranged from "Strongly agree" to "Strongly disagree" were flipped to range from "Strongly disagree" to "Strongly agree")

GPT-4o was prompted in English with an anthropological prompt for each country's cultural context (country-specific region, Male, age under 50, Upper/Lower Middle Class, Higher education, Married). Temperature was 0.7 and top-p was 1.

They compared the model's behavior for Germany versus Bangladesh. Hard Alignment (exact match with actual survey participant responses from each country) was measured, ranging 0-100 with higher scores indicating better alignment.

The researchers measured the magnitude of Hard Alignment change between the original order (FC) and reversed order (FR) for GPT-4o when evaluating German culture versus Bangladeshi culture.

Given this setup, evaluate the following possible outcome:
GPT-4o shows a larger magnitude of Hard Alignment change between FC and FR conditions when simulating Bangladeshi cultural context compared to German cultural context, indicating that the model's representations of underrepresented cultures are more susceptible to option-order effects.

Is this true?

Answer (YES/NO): YES